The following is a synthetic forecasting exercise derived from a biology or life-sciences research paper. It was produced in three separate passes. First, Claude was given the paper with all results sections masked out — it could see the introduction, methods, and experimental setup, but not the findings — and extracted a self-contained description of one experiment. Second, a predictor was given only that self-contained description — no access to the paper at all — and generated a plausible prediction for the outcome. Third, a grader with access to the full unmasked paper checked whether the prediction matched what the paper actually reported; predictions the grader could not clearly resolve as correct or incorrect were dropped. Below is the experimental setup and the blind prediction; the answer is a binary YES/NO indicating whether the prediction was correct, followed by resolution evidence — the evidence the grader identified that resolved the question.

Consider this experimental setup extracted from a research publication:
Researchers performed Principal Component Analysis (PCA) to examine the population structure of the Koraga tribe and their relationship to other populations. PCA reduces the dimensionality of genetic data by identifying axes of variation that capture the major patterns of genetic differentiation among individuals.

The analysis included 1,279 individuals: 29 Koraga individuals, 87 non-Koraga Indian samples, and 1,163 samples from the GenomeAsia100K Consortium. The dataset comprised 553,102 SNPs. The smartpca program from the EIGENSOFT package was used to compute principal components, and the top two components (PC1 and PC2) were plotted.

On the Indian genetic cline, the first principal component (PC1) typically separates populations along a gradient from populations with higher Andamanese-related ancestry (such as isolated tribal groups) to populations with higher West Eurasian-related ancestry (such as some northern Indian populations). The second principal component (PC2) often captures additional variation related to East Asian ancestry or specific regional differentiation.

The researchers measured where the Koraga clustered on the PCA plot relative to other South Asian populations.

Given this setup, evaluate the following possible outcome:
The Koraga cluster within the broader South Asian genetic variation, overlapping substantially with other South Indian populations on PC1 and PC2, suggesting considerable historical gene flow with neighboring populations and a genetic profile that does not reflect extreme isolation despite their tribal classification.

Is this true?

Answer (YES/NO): NO